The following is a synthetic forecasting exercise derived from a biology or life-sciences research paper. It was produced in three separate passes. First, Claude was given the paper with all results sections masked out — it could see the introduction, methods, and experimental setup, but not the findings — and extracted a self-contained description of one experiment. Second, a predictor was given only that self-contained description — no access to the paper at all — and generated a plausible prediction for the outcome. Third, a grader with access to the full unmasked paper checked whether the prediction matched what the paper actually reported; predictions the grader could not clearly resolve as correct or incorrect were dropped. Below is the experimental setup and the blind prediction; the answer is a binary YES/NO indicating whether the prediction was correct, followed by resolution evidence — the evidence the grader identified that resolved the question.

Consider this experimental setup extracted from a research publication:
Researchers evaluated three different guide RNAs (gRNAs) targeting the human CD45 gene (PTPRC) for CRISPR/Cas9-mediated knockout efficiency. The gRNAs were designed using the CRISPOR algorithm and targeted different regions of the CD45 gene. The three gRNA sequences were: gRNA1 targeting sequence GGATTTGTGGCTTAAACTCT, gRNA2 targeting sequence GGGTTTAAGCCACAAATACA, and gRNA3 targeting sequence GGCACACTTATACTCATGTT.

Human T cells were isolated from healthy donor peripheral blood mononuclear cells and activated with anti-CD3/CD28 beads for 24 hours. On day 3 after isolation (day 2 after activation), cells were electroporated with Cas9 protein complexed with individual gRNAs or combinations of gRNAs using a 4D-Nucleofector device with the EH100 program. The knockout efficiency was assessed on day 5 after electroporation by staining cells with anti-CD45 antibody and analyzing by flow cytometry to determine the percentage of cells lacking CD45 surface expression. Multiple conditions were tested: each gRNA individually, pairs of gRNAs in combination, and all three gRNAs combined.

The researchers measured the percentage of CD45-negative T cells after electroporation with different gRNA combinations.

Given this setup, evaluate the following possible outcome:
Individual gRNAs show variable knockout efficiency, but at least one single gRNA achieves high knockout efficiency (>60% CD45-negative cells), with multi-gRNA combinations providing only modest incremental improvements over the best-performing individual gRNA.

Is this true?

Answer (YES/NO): YES